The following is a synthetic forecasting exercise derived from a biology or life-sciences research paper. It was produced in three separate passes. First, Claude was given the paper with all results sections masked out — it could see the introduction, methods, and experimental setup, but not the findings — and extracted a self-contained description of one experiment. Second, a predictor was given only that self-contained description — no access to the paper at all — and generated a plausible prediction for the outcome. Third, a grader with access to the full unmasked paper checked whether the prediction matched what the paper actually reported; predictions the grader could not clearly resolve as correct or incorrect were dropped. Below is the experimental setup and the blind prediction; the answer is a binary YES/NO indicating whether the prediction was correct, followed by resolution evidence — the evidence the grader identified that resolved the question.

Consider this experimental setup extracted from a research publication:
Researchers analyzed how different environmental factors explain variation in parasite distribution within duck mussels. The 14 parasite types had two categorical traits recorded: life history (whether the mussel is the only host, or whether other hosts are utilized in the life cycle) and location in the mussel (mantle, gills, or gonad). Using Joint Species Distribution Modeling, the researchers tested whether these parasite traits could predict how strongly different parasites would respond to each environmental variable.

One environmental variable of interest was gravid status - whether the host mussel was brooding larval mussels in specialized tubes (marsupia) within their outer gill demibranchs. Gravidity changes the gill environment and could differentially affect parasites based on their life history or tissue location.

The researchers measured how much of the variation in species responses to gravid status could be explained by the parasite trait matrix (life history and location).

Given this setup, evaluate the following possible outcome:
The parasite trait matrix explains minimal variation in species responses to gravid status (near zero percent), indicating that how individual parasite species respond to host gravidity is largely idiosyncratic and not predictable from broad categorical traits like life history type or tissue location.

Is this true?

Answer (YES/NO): NO